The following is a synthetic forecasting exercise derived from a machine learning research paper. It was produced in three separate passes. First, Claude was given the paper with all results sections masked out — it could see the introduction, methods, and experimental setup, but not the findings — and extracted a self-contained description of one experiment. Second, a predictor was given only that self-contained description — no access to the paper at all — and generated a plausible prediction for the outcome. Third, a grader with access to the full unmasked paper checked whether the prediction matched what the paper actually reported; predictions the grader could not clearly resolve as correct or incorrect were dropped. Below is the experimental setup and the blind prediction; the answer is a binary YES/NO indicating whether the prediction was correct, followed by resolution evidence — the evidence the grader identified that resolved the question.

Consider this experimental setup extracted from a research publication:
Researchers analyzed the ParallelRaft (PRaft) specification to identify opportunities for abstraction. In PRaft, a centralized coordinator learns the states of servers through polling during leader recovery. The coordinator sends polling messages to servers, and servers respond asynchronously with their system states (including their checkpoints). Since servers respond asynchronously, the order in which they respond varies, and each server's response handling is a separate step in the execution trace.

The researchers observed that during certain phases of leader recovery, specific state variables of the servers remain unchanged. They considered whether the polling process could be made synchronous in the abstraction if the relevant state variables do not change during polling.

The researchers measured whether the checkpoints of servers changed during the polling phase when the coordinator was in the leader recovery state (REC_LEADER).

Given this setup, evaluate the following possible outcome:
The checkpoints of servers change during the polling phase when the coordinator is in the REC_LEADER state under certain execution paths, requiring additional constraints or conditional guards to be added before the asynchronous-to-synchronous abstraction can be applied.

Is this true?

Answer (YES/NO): NO